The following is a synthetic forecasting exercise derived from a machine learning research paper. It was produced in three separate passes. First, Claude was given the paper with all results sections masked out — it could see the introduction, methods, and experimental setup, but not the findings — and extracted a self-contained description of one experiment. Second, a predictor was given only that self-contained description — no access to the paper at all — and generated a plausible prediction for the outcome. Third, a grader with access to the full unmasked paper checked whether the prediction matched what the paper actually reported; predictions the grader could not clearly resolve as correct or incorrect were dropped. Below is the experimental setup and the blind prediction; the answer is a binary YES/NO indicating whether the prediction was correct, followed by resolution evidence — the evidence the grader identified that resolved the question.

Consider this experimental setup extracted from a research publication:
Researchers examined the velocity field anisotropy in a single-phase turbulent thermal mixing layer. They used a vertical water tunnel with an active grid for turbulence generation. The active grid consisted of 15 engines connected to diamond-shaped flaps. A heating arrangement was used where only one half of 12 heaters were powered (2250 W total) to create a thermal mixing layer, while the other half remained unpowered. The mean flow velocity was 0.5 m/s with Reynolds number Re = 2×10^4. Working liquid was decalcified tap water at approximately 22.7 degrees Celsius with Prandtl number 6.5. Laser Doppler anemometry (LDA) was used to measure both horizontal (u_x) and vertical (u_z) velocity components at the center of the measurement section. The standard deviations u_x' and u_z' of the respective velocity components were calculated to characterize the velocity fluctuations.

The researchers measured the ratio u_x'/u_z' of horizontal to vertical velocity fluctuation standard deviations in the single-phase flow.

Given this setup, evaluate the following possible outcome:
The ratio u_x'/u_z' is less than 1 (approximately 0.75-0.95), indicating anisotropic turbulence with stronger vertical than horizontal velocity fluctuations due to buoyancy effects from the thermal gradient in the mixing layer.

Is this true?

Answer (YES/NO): NO